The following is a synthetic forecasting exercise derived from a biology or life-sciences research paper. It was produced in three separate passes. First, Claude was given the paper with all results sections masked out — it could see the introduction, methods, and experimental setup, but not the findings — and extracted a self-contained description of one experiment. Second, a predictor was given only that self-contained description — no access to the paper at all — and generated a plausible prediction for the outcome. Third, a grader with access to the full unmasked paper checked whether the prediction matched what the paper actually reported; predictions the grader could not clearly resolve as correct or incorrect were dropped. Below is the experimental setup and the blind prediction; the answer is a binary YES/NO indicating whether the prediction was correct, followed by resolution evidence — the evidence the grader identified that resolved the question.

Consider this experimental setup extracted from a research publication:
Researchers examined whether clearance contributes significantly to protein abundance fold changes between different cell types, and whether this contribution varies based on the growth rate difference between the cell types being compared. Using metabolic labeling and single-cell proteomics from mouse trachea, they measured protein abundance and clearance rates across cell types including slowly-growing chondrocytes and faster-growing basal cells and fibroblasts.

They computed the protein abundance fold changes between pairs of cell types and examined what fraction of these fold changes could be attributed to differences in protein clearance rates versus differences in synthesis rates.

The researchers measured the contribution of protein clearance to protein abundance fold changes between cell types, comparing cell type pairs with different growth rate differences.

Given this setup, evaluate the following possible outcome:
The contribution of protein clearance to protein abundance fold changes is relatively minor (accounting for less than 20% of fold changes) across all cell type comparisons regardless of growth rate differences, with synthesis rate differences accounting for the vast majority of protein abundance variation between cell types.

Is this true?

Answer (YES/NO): NO